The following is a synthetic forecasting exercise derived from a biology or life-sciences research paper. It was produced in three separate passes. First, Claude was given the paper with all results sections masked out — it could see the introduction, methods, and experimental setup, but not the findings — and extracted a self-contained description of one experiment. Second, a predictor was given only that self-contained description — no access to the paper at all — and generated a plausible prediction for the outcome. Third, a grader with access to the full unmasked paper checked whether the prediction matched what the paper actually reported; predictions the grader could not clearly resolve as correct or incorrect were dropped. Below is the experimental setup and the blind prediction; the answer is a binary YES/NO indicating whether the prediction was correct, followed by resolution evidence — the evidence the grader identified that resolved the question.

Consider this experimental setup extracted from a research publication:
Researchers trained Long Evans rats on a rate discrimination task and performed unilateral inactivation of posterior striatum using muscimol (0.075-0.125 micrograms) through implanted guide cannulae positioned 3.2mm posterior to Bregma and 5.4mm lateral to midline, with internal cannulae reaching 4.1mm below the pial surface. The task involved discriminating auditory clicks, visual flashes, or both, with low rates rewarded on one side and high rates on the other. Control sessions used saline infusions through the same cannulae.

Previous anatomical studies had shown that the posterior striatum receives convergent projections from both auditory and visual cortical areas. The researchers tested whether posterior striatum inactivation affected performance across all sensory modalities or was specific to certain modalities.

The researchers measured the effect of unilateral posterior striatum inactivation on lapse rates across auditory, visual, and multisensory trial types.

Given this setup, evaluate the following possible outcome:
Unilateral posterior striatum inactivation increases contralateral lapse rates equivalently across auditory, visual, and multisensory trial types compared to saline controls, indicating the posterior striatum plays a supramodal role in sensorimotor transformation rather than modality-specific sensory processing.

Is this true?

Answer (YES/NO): YES